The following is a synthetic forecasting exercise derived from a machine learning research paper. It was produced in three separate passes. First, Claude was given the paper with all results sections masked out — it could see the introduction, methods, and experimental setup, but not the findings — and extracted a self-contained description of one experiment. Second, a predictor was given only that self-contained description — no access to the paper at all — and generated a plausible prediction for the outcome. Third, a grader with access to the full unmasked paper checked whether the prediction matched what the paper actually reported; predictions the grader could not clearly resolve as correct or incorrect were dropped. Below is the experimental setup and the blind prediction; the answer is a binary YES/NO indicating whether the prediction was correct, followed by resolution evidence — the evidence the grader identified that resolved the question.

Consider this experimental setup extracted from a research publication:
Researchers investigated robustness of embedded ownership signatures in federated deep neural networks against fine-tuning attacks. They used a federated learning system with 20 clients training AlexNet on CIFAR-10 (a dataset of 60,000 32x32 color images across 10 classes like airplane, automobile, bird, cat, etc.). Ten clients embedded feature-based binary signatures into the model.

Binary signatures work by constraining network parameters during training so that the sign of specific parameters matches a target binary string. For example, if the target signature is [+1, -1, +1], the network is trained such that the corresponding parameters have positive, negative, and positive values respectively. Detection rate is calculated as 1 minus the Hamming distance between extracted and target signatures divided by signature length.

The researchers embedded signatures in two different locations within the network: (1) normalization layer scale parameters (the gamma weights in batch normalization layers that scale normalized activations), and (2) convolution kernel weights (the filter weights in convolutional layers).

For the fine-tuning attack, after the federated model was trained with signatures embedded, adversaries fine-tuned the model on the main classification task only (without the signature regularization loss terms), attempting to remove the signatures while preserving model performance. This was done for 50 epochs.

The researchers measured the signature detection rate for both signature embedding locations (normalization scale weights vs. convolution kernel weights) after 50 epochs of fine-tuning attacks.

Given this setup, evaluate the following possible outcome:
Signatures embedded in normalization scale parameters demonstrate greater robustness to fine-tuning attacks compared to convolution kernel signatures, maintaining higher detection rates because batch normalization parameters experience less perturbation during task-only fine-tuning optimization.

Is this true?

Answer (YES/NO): YES